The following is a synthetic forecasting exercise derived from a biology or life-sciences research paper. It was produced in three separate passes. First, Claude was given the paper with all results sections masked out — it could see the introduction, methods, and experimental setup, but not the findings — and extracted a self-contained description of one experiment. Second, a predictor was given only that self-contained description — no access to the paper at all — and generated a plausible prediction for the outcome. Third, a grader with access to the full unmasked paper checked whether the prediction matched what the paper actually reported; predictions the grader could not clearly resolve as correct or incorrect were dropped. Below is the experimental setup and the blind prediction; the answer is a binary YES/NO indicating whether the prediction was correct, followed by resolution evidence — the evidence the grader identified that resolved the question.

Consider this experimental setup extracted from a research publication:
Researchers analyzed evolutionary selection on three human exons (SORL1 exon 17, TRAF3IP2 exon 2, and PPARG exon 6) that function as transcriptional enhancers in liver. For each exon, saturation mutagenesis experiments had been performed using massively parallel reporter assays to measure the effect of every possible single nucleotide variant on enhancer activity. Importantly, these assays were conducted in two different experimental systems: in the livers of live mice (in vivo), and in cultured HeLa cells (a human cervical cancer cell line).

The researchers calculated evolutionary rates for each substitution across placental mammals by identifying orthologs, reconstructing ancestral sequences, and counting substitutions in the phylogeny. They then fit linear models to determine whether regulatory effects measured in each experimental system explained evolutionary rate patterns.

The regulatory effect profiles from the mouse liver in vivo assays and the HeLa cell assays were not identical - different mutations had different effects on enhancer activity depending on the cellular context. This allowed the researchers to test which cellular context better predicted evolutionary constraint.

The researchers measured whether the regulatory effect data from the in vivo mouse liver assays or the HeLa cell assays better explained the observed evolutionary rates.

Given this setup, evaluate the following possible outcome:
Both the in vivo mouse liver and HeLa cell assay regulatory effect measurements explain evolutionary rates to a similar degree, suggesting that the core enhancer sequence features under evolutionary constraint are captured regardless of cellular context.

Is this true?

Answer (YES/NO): NO